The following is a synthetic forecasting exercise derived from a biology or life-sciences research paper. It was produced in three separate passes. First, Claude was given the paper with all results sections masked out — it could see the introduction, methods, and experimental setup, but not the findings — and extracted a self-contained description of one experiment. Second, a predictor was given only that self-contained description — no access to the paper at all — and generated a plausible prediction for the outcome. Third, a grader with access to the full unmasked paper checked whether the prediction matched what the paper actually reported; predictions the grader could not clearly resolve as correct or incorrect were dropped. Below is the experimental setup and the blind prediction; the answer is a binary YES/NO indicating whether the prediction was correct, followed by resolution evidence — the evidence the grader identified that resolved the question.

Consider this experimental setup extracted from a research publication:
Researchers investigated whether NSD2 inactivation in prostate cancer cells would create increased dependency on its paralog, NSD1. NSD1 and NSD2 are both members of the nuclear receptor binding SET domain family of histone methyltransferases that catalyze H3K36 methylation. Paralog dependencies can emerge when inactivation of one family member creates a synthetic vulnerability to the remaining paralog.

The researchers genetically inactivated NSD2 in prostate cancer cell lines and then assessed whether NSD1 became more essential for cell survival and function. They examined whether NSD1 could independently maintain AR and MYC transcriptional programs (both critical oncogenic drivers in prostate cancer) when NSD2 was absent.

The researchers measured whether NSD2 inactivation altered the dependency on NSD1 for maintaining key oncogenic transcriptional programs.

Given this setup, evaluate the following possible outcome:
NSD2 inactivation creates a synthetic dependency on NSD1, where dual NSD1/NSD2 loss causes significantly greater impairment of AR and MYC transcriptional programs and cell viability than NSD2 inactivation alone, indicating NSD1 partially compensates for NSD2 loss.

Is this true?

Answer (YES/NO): YES